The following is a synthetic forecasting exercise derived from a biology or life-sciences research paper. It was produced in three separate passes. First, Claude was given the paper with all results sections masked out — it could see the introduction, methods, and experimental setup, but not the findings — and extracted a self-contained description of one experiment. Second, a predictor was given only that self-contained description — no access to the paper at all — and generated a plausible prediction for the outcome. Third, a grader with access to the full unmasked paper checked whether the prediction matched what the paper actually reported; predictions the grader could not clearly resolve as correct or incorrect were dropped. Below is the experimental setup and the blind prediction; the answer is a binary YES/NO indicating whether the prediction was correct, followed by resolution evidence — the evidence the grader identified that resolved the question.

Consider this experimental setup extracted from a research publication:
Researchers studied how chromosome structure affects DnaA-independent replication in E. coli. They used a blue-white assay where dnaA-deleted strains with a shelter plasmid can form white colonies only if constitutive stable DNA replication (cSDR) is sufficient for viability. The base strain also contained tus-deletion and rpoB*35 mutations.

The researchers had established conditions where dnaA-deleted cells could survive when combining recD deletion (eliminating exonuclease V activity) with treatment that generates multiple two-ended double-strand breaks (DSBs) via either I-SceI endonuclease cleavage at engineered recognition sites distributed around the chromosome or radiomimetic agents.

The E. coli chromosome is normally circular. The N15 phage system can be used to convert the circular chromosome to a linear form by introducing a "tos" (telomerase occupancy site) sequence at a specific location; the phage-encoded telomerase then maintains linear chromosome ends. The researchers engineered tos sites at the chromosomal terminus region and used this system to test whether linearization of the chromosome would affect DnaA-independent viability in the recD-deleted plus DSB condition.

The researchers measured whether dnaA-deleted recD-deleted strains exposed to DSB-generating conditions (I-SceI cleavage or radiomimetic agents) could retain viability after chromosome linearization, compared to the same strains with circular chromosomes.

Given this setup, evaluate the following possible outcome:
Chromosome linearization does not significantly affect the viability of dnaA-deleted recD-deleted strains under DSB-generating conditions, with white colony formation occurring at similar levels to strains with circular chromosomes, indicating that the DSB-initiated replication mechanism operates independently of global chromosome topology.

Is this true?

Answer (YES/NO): YES